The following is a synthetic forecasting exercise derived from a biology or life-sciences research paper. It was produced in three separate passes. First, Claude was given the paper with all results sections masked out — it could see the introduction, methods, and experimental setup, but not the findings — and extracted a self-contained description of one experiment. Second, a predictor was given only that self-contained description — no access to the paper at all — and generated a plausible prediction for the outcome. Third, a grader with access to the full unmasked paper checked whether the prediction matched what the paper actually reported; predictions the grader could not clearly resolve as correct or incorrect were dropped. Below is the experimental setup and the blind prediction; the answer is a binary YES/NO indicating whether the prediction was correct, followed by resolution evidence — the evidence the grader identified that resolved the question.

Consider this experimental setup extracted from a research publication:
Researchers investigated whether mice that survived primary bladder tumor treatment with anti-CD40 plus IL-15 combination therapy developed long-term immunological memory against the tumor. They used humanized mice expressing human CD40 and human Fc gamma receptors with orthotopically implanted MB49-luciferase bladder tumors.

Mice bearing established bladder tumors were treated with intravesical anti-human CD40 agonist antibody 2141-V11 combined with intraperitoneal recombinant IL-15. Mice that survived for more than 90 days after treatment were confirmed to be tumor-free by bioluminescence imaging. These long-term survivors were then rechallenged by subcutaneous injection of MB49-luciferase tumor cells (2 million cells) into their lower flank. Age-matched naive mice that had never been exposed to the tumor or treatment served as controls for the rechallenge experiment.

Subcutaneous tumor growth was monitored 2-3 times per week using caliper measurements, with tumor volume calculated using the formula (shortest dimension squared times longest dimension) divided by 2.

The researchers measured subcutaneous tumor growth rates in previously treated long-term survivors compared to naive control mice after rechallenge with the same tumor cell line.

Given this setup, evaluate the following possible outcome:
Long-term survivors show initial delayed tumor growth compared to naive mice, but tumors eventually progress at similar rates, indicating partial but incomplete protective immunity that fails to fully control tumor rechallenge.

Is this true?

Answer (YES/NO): NO